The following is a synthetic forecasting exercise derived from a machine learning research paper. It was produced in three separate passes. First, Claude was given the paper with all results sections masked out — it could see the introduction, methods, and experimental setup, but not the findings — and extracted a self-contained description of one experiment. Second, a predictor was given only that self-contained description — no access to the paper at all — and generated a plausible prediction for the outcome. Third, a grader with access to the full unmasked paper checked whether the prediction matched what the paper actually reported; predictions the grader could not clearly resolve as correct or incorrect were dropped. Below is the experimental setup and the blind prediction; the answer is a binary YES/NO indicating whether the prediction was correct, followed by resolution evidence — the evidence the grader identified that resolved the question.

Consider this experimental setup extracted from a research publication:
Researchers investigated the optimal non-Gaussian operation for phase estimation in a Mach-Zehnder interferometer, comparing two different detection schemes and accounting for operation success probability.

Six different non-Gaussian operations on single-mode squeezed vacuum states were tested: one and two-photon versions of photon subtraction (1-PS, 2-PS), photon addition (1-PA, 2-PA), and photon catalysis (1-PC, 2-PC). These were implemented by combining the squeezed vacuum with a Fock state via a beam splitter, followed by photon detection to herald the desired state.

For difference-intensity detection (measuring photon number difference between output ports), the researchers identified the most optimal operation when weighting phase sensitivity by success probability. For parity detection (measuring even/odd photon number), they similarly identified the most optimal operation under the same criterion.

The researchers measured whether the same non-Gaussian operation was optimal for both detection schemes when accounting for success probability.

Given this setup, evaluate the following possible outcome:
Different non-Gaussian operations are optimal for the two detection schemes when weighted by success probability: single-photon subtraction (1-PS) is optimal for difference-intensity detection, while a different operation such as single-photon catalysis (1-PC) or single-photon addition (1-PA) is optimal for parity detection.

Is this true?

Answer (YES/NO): NO